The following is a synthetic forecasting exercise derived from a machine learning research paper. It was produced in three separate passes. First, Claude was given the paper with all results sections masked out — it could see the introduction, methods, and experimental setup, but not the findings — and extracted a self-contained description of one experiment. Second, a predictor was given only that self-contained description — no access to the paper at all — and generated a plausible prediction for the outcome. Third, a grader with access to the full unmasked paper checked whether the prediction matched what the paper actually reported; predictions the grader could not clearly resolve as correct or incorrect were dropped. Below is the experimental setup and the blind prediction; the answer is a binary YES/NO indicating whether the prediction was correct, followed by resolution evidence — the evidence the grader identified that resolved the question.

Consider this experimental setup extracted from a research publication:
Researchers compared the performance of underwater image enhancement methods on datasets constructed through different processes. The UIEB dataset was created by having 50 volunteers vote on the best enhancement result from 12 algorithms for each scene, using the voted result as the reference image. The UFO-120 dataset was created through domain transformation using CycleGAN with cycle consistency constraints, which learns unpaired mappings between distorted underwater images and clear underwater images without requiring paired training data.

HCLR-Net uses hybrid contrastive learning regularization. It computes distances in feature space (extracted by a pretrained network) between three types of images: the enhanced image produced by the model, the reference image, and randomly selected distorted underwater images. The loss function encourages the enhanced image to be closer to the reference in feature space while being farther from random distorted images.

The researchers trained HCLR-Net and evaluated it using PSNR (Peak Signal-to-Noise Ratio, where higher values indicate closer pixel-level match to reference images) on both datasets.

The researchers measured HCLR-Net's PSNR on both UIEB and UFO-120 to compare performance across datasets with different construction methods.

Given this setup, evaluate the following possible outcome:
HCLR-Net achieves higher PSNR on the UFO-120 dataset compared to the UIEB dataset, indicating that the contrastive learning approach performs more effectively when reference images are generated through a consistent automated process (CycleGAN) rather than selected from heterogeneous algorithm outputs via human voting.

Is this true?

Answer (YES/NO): NO